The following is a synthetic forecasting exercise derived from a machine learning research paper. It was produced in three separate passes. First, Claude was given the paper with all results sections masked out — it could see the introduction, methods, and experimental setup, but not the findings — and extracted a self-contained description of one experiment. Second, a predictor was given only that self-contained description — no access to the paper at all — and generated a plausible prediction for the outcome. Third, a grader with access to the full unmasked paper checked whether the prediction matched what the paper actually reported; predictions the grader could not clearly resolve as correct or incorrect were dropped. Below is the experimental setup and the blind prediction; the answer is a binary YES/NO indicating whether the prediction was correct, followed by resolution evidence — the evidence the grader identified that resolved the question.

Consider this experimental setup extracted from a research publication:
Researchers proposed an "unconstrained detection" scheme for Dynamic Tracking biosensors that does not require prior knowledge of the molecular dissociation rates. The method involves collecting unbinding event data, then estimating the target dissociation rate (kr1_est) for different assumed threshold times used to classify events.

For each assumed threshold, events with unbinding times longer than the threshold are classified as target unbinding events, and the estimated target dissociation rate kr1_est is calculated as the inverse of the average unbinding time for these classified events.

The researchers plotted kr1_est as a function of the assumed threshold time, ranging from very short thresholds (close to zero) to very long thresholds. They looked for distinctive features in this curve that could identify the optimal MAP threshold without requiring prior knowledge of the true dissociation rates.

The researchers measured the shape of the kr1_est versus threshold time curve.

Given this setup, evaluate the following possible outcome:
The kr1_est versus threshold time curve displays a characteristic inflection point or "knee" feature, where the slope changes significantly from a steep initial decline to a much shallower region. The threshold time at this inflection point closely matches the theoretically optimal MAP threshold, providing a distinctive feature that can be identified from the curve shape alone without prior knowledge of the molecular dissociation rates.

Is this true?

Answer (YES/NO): YES